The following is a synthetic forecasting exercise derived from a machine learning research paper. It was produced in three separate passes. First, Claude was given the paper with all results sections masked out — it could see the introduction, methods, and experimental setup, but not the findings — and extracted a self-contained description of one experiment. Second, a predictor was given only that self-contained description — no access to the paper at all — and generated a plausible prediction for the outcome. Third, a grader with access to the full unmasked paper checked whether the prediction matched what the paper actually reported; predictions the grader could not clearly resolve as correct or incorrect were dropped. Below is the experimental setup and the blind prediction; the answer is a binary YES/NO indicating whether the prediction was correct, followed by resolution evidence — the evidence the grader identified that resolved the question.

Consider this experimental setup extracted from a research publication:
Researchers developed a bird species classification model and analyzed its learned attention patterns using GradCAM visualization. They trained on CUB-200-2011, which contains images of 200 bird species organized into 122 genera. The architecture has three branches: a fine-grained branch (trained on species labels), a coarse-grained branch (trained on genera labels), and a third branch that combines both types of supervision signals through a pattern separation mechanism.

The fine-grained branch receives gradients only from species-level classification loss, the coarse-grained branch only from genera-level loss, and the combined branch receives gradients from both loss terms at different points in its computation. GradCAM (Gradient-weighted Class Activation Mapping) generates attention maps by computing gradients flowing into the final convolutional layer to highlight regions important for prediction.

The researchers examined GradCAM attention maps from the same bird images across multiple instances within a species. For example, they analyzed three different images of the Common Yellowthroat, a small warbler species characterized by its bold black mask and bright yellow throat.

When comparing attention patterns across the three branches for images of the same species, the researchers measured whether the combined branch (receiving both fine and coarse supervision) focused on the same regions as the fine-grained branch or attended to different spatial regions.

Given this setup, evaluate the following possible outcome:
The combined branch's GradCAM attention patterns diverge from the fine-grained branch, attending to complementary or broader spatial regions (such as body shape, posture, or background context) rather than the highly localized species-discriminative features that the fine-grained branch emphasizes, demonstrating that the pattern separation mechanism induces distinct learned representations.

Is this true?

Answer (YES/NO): YES